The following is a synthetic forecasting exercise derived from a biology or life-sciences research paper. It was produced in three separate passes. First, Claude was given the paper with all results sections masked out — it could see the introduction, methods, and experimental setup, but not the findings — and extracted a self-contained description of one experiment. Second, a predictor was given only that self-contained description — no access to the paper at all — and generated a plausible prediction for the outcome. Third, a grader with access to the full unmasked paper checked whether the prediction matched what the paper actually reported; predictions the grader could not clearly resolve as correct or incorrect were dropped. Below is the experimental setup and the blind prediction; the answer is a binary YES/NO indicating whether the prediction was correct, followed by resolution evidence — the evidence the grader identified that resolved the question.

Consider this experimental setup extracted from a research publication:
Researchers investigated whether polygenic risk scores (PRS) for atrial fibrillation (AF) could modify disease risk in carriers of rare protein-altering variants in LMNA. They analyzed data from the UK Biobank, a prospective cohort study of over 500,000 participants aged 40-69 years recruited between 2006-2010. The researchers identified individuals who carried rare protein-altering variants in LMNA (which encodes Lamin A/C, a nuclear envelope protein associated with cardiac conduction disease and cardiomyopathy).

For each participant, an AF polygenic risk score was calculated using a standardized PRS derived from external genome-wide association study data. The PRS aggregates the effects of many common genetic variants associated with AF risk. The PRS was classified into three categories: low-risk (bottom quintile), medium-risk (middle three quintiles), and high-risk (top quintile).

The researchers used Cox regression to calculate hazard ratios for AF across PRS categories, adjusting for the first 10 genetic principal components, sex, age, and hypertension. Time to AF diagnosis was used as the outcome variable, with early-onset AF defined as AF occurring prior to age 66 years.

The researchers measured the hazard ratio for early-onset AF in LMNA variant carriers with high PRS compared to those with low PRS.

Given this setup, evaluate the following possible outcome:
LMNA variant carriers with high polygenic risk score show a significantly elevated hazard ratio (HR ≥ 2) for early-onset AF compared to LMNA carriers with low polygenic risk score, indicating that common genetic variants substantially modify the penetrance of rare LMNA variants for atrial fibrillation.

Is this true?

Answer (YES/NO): YES